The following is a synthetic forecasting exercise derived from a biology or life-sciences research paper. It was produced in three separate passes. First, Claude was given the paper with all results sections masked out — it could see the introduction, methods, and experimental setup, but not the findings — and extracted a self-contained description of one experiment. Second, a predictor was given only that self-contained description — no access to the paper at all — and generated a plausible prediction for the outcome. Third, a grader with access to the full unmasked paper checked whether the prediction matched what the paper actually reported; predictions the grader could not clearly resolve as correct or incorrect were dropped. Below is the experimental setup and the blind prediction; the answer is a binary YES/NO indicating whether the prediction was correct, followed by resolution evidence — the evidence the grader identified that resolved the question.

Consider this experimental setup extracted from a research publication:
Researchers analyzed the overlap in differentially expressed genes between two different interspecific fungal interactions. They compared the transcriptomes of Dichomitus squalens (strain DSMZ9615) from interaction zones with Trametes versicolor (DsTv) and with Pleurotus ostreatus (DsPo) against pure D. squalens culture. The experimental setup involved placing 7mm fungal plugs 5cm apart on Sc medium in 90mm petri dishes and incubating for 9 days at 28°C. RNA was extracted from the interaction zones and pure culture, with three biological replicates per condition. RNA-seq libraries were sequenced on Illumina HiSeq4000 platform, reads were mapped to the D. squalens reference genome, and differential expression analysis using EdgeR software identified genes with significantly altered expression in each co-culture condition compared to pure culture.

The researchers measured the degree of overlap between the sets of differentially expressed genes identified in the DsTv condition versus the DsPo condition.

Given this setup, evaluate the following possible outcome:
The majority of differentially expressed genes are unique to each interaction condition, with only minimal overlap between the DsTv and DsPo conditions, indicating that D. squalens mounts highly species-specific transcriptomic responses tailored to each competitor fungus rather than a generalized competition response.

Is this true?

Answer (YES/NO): NO